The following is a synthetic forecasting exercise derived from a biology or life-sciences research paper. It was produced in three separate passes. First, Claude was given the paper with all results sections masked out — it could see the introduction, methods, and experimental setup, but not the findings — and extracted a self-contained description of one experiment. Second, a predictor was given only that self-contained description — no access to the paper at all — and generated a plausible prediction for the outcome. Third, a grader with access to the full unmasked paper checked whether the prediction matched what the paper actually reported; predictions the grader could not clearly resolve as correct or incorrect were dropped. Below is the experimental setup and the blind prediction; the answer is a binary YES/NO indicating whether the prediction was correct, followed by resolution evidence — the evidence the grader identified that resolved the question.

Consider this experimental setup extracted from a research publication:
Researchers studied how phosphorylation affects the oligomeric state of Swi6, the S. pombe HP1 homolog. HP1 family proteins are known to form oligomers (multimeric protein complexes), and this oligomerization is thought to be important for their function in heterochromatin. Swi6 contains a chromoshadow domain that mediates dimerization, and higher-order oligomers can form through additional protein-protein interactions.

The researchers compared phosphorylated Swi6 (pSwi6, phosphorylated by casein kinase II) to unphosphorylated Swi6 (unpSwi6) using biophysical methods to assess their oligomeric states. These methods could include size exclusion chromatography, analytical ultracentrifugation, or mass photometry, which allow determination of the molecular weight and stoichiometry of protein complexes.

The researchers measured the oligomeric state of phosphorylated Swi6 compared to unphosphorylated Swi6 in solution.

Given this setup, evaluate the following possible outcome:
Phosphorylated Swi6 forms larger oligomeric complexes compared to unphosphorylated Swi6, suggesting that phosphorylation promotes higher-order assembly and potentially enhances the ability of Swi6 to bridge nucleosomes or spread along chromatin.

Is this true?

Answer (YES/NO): YES